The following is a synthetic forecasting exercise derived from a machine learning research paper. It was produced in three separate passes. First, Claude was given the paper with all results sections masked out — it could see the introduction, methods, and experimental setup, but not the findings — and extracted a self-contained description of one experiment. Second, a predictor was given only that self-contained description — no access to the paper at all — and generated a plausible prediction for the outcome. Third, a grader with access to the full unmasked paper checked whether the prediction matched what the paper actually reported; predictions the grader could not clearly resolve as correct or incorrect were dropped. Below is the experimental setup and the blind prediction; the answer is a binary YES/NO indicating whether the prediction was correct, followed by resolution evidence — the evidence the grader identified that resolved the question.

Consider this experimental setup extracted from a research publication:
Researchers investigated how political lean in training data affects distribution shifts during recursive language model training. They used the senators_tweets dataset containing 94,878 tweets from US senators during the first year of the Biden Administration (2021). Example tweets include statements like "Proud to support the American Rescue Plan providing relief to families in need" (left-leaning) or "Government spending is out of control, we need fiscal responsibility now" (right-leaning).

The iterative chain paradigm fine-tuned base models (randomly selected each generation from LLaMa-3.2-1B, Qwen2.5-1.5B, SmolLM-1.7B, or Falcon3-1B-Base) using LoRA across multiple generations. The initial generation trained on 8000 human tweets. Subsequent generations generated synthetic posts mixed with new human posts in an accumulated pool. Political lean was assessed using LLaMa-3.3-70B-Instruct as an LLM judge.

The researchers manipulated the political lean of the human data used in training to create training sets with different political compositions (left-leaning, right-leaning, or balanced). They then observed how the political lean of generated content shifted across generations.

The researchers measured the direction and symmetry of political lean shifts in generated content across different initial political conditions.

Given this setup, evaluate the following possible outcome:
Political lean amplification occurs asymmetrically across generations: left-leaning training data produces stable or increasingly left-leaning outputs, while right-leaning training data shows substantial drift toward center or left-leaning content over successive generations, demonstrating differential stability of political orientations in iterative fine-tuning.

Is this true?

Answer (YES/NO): NO